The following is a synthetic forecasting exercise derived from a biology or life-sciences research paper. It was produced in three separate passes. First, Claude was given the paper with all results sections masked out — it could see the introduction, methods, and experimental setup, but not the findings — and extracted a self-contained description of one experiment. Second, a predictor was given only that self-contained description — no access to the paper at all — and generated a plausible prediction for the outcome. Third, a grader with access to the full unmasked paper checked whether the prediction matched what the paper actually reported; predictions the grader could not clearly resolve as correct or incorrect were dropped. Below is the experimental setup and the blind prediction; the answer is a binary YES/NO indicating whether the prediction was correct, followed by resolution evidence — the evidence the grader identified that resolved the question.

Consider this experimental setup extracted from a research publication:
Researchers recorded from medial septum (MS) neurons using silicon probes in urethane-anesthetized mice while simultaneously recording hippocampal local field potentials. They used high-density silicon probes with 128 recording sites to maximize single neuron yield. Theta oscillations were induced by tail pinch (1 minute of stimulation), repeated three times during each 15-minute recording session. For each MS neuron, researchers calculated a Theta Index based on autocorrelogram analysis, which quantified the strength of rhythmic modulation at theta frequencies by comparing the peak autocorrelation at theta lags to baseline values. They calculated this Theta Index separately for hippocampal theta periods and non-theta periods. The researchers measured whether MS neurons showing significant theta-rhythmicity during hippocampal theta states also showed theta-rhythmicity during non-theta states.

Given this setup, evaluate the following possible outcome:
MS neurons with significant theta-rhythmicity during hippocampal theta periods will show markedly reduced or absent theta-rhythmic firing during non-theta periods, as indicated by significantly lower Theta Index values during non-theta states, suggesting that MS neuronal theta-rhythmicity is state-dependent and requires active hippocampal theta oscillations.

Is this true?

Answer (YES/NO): NO